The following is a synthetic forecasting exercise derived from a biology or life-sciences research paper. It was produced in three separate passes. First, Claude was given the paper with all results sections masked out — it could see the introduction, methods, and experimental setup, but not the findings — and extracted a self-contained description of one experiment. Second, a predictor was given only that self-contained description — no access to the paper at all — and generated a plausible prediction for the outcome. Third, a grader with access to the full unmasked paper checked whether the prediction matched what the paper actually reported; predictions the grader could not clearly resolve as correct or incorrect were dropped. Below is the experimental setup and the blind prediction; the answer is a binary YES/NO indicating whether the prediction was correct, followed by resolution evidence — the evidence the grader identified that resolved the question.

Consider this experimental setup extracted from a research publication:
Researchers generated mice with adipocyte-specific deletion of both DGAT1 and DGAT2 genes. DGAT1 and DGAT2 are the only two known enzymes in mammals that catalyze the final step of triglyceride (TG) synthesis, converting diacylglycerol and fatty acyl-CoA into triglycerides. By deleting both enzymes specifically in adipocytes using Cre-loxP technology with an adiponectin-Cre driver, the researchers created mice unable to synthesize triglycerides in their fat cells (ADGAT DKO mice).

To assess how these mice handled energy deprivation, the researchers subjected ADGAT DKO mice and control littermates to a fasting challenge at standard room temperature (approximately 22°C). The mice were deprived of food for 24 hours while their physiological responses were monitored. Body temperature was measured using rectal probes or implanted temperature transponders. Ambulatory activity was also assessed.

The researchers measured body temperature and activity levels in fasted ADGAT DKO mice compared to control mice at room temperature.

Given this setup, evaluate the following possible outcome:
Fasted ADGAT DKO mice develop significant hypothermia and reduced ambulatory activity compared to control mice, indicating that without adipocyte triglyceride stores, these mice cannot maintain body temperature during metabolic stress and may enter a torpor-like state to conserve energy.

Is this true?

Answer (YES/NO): YES